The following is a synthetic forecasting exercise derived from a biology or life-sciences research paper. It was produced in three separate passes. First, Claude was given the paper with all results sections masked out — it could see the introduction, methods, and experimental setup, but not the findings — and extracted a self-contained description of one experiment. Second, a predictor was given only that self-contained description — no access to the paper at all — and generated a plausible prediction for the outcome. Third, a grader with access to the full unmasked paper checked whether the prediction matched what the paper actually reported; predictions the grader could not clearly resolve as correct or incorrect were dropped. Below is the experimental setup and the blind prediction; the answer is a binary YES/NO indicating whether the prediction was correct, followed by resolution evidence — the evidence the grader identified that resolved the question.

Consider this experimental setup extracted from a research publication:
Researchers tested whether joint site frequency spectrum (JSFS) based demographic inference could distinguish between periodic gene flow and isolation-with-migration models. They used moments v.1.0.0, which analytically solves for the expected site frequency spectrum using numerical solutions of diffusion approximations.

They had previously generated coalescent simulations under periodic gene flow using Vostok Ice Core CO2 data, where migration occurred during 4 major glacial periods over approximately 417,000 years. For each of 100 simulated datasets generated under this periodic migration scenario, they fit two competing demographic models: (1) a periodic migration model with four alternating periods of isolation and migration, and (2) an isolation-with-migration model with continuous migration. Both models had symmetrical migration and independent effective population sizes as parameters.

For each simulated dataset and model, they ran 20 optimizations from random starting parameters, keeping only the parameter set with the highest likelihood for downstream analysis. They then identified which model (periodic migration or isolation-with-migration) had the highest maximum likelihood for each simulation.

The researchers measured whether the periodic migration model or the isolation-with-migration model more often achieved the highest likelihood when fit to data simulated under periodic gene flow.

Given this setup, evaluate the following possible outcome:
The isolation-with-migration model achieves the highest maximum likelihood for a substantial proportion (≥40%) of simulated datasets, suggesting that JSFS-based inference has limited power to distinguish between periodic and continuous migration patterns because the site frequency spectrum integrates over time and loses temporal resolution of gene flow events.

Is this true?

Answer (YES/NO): NO